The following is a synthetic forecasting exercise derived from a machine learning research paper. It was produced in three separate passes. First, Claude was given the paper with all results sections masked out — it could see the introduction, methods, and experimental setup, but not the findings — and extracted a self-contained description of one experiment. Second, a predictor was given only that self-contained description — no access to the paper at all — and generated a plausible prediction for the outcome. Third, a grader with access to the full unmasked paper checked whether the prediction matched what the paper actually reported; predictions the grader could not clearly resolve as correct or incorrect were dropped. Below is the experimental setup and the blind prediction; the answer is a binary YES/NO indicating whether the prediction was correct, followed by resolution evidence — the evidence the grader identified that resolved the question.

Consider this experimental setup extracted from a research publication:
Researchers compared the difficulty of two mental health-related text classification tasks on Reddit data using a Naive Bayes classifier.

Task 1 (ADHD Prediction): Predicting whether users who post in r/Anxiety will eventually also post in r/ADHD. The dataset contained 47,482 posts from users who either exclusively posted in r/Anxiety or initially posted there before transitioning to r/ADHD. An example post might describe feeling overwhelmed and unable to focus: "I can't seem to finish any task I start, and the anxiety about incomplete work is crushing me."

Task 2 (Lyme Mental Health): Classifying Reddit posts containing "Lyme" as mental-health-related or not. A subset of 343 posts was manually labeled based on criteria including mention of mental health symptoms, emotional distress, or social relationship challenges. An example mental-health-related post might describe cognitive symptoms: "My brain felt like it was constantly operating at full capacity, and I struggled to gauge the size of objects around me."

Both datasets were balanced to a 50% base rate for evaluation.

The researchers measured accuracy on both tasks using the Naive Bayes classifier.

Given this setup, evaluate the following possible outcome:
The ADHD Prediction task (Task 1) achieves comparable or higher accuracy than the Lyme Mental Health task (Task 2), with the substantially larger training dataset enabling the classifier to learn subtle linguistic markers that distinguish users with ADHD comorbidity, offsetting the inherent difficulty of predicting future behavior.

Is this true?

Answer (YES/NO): NO